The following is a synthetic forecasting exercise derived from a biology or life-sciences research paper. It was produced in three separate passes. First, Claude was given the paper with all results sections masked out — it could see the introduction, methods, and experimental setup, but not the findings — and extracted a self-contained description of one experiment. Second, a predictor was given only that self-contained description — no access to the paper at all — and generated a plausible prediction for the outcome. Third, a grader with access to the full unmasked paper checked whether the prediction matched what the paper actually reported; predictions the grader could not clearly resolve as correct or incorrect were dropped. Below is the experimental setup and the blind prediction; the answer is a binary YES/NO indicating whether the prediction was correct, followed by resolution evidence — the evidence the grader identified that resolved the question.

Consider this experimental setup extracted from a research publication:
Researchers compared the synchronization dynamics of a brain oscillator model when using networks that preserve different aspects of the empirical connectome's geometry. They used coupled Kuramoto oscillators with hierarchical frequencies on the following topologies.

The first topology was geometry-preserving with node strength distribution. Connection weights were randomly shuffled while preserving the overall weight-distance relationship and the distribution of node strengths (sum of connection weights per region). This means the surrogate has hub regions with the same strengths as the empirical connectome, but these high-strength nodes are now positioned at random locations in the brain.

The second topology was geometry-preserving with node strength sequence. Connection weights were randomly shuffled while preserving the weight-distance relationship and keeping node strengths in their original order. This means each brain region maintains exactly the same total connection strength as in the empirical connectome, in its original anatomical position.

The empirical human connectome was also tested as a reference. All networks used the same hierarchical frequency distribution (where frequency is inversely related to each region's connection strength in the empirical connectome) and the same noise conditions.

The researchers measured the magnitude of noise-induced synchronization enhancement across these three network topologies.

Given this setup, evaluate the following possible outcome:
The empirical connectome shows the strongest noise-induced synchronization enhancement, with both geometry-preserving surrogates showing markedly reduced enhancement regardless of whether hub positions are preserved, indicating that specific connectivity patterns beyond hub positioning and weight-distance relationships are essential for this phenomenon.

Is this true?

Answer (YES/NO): YES